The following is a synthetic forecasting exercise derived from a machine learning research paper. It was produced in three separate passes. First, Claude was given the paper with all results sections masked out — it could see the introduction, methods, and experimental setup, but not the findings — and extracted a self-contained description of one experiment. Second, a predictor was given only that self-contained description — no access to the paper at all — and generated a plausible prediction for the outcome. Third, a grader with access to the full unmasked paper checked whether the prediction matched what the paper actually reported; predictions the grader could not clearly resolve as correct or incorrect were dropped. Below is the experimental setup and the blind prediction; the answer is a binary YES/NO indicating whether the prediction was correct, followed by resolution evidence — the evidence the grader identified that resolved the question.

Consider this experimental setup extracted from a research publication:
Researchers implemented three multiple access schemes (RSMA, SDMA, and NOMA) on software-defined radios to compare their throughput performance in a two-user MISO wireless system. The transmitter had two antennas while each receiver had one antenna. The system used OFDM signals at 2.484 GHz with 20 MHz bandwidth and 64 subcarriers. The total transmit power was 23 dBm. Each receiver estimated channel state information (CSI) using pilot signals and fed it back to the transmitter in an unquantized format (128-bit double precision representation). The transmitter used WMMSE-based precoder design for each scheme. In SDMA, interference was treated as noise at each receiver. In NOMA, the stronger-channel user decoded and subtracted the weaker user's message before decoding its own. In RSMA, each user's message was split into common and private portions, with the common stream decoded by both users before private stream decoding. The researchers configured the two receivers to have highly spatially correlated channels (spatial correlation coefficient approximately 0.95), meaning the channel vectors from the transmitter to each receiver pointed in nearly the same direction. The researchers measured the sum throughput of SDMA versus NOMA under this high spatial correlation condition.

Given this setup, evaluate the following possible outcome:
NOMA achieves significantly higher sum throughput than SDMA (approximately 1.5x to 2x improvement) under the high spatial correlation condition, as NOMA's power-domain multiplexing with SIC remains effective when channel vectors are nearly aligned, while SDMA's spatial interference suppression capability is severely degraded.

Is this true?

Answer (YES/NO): YES